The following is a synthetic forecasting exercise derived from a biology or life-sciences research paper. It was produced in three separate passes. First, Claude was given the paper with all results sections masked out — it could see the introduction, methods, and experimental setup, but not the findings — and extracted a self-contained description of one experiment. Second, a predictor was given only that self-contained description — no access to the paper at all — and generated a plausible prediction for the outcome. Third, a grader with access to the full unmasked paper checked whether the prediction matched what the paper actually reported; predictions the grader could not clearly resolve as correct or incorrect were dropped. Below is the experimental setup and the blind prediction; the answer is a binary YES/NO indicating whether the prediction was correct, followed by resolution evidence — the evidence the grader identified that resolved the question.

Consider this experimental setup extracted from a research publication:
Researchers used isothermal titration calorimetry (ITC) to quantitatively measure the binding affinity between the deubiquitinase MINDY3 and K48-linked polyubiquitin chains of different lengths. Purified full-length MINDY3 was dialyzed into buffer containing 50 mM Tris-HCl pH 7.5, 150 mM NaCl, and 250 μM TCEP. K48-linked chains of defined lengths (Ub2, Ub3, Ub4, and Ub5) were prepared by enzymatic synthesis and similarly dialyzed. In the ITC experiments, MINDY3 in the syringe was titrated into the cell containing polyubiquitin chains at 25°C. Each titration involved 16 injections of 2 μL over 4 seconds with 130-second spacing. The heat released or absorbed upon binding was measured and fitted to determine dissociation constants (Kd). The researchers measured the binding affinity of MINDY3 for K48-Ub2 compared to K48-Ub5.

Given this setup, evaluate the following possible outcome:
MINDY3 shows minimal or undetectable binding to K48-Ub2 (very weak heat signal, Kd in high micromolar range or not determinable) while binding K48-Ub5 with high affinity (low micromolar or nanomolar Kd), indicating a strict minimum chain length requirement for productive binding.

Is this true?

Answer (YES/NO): YES